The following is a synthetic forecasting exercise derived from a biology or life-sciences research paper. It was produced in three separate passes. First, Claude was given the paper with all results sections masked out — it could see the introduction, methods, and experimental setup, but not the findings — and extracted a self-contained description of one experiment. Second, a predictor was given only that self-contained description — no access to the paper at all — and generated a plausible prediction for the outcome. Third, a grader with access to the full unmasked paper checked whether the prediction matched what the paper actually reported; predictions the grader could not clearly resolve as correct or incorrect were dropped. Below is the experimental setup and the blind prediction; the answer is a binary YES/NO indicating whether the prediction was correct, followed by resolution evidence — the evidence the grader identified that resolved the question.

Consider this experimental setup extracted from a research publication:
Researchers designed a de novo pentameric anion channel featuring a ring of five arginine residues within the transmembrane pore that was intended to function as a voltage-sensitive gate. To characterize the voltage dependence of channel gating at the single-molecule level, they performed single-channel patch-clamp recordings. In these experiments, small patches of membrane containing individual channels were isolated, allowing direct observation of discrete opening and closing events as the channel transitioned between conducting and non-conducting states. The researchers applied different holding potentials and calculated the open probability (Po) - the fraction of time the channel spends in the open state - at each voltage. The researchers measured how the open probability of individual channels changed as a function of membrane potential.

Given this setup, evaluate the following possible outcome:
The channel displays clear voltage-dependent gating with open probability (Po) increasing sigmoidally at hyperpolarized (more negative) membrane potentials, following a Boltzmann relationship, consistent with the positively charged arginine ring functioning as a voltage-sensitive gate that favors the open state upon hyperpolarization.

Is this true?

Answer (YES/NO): NO